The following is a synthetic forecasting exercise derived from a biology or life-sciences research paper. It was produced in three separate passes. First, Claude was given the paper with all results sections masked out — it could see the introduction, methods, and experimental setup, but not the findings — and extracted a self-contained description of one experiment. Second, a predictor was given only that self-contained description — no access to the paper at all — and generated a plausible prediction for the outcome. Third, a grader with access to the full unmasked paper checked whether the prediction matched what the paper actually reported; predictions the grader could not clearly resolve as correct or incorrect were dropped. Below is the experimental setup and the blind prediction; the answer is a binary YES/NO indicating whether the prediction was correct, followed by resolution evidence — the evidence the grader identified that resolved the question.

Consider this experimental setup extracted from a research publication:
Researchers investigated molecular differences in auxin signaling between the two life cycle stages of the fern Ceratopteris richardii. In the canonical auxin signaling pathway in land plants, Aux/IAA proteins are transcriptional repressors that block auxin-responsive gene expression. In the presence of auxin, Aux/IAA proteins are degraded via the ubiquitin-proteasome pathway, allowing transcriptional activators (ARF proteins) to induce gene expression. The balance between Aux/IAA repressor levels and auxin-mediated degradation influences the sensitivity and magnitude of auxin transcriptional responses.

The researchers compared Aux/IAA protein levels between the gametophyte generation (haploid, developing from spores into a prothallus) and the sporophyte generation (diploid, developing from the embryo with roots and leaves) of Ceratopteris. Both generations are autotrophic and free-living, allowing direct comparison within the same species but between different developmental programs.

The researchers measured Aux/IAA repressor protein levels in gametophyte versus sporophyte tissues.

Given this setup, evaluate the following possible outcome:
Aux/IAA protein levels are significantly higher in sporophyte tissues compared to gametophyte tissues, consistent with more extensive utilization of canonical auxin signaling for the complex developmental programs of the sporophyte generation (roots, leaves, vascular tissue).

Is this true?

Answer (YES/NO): YES